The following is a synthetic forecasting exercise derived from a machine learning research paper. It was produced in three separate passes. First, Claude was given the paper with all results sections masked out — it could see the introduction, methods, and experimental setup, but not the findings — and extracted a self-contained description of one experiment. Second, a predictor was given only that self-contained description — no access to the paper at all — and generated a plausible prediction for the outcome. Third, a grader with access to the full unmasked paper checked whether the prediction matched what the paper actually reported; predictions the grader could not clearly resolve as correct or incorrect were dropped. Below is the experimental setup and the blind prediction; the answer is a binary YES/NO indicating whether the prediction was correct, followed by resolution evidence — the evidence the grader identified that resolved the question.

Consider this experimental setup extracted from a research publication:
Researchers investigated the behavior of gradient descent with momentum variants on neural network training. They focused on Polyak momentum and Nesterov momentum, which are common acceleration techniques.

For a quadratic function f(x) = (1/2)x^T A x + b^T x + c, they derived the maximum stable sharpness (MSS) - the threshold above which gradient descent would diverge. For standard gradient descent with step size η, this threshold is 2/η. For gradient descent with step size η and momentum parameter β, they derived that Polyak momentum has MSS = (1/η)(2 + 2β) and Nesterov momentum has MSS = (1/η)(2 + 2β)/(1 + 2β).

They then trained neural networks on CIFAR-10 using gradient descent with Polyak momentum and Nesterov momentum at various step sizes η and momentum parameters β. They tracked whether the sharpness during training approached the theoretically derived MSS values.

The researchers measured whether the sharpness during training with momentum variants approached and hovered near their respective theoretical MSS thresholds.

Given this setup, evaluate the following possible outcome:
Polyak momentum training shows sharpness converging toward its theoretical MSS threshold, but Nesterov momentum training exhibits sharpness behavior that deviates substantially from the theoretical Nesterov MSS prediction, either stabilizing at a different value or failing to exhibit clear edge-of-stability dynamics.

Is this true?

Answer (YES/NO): NO